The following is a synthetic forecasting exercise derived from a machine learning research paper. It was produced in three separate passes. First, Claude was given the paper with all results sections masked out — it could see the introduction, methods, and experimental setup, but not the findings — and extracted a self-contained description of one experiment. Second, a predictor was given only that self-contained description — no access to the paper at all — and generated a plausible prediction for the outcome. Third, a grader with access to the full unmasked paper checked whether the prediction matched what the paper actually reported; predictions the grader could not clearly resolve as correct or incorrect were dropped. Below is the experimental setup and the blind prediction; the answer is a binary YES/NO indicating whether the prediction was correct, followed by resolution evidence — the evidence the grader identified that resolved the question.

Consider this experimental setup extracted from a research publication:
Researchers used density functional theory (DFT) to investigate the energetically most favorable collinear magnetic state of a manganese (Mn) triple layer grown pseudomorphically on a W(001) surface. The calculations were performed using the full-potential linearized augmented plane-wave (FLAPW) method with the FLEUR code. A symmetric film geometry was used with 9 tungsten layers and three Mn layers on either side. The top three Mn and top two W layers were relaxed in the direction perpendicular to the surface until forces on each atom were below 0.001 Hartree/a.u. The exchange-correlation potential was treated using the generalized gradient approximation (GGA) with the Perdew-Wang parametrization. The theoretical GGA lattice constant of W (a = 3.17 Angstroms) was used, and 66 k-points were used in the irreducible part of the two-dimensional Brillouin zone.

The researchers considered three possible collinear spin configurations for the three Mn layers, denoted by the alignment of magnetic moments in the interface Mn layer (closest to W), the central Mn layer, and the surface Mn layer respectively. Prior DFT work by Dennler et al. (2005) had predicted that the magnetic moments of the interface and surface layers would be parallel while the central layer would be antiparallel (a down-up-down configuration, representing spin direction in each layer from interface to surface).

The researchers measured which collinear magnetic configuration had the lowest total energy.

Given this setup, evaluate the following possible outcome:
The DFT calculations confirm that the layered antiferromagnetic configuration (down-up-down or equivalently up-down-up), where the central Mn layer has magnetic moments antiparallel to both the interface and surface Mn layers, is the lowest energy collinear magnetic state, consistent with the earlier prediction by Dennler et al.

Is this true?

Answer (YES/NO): NO